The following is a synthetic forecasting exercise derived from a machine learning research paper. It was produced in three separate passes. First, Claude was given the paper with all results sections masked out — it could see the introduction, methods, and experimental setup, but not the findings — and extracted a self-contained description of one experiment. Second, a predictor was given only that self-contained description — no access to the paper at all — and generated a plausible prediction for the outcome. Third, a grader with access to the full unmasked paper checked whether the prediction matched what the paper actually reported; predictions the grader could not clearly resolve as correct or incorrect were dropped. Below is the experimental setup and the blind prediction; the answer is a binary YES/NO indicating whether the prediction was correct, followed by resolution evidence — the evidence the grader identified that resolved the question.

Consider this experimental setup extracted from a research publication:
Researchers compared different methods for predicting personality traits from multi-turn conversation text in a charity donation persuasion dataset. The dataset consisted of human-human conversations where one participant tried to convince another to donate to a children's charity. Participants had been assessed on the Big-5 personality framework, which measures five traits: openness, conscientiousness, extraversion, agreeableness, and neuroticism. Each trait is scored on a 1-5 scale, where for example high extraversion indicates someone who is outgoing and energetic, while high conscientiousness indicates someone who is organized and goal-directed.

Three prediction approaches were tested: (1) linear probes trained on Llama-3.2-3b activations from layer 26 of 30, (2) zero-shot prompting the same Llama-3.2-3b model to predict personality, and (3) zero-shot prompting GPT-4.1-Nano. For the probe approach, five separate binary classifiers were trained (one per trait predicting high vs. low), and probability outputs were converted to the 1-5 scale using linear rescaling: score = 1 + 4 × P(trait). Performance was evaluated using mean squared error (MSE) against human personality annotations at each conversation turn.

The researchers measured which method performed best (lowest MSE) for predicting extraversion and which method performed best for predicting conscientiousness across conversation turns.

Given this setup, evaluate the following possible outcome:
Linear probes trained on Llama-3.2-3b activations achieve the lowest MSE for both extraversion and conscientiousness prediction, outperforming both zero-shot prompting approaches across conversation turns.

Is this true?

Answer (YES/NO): NO